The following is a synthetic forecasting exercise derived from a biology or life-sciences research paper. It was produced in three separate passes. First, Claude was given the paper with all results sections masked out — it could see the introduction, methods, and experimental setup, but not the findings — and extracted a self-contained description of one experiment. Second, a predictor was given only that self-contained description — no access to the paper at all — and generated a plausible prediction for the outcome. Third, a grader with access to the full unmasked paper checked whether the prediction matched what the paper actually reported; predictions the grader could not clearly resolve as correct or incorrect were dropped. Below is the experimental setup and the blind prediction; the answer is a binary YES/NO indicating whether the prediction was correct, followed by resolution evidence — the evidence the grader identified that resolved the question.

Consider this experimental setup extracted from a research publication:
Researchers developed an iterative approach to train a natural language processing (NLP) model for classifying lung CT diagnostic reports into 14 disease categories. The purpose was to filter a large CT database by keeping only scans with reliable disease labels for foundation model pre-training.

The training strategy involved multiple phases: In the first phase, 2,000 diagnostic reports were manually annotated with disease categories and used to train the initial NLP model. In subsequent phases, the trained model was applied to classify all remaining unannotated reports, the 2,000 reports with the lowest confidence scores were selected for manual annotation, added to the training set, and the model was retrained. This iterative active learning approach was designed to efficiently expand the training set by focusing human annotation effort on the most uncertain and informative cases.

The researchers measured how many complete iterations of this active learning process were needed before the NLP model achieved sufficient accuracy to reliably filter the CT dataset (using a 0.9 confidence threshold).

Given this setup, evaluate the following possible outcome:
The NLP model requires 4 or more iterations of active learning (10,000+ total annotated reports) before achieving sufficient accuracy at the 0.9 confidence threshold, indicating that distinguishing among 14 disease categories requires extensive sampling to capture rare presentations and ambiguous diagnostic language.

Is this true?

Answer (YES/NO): NO